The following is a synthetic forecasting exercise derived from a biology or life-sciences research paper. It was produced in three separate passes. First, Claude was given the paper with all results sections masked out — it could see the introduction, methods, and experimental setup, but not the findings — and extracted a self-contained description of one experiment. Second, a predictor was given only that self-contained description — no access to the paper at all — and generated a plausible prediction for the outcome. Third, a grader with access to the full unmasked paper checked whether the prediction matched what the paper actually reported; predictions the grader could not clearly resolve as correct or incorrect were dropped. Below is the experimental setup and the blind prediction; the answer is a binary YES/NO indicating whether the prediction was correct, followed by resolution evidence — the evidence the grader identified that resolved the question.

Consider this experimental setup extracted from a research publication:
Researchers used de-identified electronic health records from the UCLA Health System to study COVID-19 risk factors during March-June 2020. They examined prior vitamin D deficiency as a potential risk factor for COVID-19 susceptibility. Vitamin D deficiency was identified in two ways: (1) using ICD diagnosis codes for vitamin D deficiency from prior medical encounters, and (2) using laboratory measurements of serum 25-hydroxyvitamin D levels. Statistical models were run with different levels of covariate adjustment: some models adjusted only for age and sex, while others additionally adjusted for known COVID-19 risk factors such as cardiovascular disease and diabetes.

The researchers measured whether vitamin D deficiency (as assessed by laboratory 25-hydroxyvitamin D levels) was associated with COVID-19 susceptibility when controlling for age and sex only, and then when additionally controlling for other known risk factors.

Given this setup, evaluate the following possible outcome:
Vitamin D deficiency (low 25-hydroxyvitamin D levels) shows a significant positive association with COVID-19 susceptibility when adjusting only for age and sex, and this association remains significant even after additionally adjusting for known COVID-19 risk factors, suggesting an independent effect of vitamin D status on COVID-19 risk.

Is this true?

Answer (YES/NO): NO